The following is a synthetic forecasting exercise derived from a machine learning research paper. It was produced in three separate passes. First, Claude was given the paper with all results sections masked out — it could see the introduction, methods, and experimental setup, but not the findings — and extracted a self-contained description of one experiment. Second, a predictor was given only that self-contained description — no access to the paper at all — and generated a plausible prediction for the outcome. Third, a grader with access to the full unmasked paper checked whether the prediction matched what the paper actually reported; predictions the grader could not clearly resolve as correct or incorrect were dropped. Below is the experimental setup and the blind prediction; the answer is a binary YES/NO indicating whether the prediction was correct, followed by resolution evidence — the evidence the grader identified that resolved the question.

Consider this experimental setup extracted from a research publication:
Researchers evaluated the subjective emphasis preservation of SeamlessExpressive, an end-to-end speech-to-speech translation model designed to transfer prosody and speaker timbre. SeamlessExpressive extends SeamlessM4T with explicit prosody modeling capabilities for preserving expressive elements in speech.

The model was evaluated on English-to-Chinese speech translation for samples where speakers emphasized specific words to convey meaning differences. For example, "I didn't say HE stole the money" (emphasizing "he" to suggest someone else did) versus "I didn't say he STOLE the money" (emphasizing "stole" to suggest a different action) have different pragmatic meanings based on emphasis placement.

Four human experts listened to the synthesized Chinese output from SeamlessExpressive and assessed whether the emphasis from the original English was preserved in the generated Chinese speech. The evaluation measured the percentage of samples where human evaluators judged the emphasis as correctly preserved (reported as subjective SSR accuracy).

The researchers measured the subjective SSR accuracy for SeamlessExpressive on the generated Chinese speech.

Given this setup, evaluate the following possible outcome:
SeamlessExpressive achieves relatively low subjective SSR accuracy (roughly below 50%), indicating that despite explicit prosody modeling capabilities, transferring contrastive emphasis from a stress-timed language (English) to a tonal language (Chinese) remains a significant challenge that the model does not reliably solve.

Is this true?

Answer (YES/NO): YES